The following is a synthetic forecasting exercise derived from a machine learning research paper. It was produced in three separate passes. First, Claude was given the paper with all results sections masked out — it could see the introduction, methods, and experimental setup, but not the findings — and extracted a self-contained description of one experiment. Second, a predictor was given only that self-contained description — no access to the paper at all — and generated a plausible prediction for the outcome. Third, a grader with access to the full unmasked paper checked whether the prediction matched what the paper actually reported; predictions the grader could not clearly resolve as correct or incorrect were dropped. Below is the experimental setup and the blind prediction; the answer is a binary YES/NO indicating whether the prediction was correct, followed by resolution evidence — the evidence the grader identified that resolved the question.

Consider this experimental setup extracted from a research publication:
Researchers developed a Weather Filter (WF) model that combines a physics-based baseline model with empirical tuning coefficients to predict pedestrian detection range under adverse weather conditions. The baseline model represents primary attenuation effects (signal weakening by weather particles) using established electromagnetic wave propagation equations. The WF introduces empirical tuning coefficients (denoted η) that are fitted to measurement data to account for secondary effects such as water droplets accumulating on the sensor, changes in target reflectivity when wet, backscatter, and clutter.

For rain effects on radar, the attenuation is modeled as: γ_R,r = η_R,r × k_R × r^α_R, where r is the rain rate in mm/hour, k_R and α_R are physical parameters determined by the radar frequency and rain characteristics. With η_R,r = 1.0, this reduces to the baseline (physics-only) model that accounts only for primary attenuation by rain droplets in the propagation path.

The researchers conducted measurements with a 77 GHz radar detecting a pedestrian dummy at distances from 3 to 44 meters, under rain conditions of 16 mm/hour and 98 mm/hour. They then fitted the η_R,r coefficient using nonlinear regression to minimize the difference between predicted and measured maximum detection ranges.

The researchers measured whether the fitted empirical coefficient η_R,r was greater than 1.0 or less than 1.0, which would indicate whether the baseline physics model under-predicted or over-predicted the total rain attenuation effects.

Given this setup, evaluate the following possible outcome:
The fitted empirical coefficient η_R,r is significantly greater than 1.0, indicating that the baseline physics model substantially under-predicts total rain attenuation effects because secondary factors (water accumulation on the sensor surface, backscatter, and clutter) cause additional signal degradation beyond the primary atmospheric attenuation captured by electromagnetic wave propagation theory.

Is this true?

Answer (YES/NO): NO